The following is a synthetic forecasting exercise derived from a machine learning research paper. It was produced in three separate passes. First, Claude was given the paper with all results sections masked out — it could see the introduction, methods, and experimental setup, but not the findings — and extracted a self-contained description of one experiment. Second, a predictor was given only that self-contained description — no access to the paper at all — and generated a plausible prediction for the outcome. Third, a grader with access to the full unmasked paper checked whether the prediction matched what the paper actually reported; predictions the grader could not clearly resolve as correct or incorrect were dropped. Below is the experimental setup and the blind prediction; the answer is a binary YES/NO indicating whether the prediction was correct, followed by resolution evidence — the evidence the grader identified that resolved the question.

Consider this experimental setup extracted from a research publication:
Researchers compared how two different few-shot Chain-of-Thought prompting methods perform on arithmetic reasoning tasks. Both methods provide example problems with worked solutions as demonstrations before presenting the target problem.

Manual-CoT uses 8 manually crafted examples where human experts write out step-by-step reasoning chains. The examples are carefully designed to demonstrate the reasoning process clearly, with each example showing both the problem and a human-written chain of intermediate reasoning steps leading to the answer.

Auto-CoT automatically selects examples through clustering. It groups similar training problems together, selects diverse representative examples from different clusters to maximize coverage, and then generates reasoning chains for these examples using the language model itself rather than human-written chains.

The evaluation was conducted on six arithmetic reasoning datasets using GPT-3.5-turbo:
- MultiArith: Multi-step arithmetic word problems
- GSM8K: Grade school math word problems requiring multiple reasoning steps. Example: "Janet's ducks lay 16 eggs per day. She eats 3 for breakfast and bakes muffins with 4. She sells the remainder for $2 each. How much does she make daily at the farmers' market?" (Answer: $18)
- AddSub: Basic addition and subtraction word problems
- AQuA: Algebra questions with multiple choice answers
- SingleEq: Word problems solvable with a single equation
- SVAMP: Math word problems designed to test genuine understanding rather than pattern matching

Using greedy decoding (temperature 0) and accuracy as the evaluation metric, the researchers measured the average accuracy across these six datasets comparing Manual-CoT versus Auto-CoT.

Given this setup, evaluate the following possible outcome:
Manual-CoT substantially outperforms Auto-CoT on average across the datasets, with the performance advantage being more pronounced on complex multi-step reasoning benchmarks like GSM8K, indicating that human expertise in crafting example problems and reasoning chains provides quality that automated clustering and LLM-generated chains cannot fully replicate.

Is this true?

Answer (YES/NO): NO